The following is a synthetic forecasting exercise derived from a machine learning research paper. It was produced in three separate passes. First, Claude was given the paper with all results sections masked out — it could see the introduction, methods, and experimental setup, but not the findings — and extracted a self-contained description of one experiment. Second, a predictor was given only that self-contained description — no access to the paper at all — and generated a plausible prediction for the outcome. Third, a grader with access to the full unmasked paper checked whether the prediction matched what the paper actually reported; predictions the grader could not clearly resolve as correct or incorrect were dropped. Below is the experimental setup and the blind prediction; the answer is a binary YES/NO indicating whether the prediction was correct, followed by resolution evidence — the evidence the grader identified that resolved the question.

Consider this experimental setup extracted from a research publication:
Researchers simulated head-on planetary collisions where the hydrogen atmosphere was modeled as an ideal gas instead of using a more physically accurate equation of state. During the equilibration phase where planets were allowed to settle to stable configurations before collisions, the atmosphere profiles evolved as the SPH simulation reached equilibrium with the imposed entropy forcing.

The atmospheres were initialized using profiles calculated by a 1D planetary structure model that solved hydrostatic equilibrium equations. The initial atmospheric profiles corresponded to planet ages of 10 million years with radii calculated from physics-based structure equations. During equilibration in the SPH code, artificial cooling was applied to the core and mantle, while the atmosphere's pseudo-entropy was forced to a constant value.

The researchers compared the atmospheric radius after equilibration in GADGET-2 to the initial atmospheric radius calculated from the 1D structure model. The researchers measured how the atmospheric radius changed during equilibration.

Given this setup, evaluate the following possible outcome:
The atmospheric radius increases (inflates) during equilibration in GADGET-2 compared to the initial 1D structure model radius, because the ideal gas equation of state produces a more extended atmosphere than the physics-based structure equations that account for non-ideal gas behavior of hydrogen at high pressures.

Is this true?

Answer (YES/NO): NO